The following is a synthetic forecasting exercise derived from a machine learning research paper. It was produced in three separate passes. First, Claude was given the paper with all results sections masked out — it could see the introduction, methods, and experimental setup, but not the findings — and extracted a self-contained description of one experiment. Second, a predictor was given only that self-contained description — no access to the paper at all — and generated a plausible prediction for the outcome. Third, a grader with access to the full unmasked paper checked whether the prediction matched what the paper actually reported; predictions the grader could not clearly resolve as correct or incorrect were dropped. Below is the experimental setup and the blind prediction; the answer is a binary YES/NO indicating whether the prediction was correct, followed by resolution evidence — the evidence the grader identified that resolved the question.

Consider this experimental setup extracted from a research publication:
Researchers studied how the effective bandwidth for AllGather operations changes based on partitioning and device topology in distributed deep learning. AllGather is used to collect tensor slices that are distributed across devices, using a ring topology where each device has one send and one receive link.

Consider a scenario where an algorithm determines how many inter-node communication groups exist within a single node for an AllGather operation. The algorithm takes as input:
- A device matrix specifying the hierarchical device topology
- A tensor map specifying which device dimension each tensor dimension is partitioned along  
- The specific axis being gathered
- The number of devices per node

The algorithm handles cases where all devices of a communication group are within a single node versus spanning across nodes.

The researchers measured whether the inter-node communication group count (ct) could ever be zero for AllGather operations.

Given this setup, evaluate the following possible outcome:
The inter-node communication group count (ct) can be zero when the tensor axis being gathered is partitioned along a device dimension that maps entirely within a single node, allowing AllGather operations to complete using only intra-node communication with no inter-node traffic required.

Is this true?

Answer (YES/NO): YES